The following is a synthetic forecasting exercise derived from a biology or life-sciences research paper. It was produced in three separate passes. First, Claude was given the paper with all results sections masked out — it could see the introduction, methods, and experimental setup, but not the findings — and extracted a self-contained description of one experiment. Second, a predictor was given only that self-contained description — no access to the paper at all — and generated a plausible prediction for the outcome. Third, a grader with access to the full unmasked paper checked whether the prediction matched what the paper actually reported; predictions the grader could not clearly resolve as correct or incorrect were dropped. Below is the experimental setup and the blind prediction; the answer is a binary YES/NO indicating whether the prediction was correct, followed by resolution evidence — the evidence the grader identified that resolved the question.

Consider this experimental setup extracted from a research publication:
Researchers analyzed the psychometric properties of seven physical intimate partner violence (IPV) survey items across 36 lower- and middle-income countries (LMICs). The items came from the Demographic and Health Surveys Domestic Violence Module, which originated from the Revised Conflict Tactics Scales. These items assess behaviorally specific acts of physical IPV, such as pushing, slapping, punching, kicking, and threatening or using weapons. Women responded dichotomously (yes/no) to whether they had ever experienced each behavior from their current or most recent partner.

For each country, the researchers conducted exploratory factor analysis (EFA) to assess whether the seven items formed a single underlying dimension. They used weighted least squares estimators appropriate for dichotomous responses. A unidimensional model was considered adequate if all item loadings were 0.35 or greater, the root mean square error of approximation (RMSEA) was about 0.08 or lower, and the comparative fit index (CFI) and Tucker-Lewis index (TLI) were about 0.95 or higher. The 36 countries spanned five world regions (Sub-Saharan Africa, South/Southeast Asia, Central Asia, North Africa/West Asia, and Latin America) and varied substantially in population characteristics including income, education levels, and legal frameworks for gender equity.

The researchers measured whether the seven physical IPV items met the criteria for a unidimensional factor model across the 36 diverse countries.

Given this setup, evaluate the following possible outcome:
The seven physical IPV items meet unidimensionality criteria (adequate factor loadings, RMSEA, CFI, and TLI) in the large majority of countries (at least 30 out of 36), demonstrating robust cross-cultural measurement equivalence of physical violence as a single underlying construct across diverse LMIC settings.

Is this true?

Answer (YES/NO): YES